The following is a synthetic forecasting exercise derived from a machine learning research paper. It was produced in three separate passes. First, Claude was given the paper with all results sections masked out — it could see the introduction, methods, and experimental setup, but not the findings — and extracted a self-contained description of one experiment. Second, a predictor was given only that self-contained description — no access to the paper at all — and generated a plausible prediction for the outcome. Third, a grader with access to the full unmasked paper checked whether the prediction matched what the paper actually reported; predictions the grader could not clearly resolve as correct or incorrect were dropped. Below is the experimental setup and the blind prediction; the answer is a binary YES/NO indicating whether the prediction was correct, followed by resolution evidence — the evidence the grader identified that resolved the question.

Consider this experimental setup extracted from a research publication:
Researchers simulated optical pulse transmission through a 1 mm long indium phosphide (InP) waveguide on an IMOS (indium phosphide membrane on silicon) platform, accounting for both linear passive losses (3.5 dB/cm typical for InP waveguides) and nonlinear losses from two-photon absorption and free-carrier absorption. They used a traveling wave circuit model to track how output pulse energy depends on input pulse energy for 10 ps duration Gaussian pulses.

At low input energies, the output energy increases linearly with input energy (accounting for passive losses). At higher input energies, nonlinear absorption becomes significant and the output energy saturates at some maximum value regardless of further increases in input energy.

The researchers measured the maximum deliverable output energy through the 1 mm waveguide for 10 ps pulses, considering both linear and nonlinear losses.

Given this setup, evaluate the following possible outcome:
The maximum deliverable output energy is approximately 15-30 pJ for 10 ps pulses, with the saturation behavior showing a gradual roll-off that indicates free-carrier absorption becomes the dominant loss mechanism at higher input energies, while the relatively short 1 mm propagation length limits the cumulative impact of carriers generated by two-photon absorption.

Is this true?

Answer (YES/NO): NO